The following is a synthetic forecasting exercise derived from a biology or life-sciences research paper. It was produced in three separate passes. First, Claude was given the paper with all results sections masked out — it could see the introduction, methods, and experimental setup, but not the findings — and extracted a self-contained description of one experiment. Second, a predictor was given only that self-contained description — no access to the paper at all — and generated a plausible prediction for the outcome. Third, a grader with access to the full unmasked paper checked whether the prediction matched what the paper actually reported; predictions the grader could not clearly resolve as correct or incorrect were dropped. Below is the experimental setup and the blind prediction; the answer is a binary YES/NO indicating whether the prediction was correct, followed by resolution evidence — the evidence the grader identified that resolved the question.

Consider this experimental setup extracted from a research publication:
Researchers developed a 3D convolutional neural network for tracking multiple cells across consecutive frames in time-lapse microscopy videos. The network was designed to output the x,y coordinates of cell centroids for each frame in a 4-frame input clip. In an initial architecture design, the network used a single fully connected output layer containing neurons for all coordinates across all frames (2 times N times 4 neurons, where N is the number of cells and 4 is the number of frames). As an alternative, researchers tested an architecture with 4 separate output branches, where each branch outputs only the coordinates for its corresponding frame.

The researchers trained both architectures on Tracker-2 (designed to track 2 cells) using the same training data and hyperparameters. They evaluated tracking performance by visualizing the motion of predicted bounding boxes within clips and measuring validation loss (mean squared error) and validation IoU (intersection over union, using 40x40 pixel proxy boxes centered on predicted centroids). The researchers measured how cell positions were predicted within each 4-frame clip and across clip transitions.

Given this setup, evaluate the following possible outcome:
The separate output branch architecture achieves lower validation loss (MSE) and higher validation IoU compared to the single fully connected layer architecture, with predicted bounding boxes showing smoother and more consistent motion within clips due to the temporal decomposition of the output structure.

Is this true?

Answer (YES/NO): YES